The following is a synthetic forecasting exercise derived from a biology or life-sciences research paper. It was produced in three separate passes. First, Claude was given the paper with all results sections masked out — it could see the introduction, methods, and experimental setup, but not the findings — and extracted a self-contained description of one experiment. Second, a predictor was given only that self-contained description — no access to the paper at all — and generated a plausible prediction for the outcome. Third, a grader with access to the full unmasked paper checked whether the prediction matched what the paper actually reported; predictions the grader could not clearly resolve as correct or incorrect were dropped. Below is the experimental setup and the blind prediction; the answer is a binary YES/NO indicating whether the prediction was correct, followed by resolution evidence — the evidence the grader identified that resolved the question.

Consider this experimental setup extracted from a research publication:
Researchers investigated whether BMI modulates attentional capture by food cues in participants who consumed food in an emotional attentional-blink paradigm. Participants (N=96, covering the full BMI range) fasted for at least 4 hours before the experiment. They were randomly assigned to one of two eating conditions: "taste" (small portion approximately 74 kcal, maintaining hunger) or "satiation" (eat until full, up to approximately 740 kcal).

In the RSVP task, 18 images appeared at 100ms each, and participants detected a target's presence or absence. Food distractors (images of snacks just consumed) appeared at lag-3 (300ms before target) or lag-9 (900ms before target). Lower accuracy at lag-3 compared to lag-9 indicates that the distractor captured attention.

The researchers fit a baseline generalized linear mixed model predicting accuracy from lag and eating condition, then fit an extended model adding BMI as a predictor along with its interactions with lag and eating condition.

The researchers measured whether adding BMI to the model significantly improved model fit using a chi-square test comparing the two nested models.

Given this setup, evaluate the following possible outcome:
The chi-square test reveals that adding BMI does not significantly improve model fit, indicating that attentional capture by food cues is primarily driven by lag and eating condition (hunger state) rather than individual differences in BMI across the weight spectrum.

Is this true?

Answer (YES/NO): NO